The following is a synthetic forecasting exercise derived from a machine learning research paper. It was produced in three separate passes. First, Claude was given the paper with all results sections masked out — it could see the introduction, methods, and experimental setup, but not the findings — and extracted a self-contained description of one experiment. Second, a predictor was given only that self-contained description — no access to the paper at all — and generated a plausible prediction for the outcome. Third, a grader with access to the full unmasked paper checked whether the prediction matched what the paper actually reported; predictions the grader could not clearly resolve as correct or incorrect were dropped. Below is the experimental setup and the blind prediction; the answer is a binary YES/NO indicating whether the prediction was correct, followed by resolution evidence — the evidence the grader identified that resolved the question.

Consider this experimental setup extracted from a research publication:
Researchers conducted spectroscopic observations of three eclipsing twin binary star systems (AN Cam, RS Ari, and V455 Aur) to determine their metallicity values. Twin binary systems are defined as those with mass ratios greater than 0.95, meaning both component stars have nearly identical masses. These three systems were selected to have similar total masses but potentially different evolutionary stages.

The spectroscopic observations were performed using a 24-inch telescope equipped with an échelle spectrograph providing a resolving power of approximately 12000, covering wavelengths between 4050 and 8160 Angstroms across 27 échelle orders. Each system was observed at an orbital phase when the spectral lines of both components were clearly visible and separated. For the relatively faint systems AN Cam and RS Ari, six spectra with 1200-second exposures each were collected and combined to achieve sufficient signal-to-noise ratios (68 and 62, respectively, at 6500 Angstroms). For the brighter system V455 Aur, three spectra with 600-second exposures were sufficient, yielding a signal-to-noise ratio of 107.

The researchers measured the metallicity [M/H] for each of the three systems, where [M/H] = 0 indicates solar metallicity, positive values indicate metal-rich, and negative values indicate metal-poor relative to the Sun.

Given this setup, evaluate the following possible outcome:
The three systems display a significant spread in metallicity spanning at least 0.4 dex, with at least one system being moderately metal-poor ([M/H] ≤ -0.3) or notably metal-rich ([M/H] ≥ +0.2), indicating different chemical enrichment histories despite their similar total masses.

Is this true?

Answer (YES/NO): NO